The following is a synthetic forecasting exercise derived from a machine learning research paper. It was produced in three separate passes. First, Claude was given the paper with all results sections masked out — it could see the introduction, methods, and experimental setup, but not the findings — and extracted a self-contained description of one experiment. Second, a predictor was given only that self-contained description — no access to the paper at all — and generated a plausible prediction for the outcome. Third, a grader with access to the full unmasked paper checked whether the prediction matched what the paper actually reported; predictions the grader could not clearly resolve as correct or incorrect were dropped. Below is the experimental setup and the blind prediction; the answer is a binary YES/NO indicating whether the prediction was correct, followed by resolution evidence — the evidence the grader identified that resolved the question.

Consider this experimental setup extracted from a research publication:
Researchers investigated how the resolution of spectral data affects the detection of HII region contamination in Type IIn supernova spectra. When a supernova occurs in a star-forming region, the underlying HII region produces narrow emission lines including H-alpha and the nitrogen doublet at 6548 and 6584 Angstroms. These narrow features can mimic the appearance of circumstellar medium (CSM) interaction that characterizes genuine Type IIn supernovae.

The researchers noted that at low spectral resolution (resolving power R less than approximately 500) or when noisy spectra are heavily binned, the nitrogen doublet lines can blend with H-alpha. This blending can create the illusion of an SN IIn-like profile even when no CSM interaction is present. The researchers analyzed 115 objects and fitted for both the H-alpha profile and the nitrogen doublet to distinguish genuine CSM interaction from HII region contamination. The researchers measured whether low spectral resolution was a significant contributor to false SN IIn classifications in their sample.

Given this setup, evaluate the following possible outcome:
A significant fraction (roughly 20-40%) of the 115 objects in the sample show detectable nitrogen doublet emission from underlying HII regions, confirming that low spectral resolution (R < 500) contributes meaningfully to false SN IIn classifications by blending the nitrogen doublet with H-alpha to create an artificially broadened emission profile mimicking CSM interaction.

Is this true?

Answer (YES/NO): NO